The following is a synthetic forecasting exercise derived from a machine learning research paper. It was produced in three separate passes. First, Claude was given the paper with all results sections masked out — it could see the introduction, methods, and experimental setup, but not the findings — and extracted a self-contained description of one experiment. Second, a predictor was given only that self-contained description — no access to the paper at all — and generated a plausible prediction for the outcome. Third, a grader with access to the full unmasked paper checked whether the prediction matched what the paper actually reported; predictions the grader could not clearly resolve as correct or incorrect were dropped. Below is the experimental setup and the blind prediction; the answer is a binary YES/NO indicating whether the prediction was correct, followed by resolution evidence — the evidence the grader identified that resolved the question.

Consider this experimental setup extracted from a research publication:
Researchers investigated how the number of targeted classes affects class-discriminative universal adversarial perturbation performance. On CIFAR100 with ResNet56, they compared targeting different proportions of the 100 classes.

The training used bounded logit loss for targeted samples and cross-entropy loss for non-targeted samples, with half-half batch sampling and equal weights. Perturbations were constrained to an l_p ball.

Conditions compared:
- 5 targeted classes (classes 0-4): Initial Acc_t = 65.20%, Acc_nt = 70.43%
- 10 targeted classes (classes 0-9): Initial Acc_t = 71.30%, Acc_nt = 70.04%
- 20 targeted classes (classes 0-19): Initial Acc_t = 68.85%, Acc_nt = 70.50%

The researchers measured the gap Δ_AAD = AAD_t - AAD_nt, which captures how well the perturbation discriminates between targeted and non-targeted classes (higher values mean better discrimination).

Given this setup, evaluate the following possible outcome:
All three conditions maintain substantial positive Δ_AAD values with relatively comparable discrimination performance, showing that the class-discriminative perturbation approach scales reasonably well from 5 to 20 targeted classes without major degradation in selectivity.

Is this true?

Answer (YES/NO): NO